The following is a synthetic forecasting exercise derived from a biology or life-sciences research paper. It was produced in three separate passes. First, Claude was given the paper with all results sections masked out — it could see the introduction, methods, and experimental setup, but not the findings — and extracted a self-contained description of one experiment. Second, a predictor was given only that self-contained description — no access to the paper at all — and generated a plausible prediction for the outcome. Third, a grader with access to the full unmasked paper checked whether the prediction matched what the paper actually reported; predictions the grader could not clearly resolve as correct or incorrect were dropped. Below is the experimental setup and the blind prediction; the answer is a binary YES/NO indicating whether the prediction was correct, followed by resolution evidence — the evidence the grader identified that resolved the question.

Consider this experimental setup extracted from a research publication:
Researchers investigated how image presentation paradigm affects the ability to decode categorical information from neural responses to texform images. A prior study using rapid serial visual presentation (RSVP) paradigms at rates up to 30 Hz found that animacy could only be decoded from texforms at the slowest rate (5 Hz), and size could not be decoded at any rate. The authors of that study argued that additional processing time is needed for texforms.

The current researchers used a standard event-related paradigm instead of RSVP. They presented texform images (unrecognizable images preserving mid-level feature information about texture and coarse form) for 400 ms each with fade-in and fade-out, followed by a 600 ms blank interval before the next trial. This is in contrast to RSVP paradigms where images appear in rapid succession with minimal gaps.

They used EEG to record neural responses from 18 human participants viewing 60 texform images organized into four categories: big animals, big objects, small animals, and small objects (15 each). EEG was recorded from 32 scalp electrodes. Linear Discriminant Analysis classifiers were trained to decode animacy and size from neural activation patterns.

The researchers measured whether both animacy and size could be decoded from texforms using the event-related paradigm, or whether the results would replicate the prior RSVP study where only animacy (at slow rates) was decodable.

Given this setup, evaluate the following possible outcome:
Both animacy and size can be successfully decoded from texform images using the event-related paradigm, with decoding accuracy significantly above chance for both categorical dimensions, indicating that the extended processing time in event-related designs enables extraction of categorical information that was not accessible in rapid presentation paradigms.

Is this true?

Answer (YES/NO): NO